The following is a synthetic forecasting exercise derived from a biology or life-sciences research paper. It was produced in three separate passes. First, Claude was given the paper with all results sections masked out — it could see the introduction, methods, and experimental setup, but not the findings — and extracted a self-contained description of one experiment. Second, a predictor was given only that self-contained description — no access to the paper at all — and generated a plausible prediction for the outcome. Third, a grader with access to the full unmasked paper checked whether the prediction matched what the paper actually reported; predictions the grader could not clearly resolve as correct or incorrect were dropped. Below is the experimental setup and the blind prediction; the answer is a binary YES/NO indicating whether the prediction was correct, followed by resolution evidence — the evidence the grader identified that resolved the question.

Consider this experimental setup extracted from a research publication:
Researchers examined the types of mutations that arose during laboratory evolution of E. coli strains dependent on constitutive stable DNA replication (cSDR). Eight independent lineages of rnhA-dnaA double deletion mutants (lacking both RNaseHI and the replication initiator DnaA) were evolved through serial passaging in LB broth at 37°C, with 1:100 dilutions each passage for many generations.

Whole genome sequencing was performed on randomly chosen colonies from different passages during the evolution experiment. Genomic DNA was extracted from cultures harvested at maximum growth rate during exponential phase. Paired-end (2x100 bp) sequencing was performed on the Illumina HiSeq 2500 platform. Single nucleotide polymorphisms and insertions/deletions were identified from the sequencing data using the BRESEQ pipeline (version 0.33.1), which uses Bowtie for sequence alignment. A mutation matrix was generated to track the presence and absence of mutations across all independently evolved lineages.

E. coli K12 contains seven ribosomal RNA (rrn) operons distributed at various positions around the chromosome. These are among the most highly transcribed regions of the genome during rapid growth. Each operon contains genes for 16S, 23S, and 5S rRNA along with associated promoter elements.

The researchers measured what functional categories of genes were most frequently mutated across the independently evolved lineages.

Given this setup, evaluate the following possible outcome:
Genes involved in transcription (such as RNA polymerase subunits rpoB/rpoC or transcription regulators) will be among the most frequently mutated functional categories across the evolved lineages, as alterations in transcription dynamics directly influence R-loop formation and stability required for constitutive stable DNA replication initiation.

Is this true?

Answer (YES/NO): NO